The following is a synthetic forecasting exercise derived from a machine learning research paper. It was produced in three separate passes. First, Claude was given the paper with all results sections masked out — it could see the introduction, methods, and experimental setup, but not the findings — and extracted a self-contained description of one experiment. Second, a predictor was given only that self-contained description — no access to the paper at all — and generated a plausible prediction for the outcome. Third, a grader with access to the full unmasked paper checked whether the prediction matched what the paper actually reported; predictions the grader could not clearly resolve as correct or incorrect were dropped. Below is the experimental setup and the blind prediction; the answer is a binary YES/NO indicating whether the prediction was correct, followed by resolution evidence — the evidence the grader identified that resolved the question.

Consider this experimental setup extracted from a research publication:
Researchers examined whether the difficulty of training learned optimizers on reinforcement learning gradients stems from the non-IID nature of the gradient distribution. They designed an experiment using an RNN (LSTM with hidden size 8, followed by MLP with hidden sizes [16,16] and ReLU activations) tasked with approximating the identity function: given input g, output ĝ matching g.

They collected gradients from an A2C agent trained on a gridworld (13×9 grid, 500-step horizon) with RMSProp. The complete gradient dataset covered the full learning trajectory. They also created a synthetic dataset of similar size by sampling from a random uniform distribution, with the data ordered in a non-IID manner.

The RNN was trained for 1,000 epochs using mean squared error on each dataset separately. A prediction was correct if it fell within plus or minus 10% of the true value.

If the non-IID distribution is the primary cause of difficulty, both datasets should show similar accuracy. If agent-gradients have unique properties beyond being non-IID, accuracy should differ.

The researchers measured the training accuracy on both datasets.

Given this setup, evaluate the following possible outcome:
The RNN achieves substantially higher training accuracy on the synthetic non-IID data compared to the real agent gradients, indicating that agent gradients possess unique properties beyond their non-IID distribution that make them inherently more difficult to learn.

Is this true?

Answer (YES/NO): YES